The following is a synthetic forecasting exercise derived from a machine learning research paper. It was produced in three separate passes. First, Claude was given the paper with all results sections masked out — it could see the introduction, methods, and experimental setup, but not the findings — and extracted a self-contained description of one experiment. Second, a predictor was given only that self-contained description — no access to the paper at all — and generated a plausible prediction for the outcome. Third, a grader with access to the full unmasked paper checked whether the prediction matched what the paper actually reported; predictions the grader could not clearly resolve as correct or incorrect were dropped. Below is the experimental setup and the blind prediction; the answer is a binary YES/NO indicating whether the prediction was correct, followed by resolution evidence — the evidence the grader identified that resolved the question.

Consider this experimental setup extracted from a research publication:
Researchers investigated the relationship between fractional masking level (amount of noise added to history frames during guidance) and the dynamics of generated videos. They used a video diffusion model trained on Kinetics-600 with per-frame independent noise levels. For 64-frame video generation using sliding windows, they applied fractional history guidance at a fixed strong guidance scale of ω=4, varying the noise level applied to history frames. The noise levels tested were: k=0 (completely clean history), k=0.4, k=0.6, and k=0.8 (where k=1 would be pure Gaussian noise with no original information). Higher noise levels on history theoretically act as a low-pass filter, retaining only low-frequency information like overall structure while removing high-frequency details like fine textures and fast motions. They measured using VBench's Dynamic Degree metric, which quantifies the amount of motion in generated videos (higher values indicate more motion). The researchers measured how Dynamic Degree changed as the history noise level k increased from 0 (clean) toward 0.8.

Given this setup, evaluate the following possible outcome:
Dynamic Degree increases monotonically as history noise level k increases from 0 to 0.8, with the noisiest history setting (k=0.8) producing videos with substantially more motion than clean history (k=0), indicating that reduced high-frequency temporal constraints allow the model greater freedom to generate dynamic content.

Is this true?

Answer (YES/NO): YES